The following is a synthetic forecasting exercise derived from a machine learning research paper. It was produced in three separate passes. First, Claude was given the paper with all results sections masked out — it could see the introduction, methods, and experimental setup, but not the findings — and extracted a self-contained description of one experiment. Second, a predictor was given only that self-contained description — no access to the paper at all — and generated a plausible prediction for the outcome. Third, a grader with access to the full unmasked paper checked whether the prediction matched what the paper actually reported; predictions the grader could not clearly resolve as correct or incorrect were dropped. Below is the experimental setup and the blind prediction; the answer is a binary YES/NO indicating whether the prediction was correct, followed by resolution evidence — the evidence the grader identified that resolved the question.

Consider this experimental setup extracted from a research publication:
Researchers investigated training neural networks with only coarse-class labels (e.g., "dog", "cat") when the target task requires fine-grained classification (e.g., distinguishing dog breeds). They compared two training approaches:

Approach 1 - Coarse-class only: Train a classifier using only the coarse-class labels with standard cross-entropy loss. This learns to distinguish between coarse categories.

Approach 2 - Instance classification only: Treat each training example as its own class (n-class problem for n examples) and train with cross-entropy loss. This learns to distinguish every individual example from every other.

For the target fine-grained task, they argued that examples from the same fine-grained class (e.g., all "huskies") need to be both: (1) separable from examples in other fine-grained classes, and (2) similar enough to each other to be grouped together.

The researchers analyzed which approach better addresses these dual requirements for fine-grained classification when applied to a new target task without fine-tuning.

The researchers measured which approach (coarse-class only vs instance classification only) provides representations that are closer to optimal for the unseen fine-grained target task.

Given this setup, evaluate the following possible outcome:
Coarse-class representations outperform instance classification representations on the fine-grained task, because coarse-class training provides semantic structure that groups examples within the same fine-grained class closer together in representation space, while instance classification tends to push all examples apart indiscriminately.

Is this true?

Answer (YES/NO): NO